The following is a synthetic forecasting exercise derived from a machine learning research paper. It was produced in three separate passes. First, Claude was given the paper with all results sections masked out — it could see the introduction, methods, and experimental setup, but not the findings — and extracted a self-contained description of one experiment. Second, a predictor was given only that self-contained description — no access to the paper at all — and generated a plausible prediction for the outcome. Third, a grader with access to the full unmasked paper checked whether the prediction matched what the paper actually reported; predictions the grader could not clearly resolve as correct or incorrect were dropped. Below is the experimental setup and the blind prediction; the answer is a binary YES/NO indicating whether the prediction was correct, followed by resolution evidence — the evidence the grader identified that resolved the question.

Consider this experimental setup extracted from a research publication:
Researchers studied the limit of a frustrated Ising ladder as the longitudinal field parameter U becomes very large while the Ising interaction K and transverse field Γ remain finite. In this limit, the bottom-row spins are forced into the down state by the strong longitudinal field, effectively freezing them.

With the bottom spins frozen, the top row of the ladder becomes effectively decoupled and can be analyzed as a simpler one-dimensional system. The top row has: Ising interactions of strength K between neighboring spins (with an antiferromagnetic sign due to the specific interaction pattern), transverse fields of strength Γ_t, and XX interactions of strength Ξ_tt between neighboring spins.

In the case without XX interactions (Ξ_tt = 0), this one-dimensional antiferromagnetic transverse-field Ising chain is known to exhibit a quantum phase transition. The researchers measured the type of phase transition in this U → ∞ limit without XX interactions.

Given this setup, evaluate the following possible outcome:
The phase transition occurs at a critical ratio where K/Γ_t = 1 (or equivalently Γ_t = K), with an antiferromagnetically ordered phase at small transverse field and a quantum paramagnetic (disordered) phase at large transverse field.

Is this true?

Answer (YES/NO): YES